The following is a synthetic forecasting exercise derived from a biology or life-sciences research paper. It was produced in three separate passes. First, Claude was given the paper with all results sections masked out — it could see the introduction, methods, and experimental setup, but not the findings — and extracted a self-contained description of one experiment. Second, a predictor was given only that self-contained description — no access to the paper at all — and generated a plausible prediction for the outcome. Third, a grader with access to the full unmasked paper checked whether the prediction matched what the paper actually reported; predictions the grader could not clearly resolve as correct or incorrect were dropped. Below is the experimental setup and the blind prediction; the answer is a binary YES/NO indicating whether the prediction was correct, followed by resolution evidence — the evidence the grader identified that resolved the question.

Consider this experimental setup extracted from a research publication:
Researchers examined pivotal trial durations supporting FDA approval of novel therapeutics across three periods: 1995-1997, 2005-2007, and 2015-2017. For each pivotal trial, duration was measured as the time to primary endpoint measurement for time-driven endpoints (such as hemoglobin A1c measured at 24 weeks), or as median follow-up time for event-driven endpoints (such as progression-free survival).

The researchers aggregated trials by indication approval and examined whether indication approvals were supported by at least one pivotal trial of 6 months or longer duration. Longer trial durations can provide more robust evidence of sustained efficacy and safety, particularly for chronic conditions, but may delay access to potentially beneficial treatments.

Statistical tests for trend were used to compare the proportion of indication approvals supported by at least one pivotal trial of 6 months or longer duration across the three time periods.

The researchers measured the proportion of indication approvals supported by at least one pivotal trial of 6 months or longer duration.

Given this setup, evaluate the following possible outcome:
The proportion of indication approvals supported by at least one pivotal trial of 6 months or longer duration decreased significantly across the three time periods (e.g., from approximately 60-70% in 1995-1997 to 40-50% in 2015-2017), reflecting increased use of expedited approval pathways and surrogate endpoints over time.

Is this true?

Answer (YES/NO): NO